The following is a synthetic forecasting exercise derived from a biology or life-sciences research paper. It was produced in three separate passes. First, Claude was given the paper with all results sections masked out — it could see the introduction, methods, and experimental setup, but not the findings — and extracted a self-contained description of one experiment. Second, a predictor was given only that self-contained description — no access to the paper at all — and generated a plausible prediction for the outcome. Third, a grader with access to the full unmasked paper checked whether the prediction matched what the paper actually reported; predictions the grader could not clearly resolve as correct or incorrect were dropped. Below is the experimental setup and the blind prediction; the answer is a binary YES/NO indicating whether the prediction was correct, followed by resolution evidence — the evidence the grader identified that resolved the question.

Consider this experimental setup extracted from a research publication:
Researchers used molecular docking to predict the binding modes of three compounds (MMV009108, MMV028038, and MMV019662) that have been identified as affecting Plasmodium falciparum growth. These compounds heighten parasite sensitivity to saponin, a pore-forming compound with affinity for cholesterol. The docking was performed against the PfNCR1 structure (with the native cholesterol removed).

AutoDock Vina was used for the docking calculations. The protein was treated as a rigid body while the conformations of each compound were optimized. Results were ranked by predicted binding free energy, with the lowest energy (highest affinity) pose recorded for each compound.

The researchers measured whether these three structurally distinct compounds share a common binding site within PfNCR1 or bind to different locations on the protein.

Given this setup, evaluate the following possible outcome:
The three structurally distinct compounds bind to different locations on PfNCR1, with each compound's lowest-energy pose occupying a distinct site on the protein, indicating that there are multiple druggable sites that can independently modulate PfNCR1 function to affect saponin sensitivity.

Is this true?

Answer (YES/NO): YES